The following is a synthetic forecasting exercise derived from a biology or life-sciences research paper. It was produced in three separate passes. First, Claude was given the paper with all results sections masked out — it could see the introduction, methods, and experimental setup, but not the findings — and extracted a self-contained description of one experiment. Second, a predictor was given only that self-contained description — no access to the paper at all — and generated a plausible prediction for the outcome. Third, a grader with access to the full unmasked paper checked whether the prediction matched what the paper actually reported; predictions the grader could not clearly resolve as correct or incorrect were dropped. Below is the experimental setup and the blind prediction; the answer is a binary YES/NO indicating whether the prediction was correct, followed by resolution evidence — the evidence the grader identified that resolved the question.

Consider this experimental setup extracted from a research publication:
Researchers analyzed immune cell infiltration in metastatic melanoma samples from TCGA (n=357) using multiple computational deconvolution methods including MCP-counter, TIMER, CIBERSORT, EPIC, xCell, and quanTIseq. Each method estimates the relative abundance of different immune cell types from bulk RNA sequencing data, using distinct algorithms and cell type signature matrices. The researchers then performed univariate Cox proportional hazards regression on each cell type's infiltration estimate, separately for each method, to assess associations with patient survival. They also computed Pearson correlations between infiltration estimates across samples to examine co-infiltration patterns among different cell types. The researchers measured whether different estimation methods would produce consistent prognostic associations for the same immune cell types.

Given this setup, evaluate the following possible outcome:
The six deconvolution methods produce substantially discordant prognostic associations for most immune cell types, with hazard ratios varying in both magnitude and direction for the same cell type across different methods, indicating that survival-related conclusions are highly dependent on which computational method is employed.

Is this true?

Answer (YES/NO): NO